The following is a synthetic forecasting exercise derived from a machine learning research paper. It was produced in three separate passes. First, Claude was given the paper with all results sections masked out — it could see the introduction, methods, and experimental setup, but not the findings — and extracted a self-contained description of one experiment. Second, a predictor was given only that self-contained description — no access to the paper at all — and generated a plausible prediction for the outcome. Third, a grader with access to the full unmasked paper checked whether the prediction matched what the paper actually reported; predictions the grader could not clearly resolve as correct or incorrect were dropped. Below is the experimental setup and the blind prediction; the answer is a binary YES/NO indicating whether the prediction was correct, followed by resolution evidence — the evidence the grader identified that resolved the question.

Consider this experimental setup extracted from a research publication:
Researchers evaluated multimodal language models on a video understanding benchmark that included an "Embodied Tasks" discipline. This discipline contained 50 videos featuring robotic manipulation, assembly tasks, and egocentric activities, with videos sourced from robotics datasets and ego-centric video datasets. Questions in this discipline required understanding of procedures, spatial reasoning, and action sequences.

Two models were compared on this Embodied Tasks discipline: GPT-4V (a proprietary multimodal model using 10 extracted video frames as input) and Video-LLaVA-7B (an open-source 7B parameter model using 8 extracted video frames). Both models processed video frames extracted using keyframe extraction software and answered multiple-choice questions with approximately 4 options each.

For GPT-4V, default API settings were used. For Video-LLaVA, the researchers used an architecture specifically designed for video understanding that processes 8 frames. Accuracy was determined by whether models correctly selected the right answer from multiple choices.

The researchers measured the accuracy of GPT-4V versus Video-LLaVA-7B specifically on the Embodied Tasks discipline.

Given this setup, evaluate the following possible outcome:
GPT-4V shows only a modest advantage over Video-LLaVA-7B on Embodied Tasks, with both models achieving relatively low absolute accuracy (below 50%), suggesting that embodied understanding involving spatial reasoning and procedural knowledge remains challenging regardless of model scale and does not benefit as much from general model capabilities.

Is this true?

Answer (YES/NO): NO